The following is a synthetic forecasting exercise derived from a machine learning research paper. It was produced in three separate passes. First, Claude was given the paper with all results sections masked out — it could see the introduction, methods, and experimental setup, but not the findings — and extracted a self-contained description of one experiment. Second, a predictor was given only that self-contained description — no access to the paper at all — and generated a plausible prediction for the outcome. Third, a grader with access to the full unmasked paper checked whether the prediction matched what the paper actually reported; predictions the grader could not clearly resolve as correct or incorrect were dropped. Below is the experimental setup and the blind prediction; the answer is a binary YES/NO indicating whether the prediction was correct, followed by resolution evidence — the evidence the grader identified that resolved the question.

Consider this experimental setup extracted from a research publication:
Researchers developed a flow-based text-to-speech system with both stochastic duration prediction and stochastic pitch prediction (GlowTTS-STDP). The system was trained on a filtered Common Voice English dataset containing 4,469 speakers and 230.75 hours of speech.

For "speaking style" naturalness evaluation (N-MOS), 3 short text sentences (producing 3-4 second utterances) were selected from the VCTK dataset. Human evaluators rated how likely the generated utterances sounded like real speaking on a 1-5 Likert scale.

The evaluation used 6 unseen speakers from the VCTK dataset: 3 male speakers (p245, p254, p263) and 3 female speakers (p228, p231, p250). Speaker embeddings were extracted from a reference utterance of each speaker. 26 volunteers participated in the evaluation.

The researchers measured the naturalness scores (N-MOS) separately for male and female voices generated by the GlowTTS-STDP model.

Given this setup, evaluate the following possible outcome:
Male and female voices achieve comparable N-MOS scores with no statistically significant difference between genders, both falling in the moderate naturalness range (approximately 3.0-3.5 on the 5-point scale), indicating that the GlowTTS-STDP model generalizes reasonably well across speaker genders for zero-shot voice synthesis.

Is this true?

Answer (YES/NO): YES